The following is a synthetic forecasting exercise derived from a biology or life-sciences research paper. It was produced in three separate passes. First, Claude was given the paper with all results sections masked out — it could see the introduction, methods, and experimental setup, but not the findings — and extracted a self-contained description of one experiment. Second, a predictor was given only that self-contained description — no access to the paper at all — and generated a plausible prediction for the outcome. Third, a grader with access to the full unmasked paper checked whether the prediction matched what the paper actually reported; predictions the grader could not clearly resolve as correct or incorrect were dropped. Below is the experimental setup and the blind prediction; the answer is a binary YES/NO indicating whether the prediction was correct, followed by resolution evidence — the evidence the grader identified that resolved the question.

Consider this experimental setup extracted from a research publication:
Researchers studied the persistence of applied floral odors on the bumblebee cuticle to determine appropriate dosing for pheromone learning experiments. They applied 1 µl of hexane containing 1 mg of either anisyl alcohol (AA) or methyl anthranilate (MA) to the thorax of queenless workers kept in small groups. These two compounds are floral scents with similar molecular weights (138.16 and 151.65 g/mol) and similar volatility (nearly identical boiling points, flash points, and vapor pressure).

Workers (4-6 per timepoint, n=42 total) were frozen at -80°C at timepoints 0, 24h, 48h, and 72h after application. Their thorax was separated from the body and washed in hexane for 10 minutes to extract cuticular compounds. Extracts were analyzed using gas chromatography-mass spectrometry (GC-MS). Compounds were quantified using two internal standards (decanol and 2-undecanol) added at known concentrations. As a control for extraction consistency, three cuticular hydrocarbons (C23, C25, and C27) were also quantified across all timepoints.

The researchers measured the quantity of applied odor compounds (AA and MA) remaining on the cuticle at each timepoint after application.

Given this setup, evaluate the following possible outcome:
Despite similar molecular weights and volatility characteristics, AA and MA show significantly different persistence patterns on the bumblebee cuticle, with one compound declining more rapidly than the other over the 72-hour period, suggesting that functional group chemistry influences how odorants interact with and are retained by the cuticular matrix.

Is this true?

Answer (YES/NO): NO